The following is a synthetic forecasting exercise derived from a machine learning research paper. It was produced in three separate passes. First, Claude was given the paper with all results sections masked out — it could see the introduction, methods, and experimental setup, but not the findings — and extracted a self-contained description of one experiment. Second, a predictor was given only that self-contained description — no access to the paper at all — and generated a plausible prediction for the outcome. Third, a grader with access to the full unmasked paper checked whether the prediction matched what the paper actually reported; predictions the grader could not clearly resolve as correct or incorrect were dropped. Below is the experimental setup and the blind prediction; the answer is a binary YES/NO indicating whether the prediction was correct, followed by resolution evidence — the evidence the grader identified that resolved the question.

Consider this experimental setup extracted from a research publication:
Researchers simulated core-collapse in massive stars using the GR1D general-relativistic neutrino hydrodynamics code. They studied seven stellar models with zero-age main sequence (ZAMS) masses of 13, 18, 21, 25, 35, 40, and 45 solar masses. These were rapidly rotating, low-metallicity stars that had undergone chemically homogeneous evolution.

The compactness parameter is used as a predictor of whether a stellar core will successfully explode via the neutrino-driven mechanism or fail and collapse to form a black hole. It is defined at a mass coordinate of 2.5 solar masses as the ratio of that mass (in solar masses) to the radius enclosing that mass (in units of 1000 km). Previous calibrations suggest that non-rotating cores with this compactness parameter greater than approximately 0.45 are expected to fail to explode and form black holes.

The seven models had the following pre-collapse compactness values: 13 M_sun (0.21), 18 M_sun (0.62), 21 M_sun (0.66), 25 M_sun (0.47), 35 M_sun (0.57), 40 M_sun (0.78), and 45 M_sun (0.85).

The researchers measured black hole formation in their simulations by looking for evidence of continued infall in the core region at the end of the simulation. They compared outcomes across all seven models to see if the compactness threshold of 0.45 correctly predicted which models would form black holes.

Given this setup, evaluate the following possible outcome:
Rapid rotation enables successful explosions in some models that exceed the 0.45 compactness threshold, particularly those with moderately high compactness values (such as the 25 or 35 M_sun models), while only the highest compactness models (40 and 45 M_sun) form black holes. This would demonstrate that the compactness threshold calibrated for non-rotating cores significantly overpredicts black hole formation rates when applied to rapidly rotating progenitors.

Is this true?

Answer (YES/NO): NO